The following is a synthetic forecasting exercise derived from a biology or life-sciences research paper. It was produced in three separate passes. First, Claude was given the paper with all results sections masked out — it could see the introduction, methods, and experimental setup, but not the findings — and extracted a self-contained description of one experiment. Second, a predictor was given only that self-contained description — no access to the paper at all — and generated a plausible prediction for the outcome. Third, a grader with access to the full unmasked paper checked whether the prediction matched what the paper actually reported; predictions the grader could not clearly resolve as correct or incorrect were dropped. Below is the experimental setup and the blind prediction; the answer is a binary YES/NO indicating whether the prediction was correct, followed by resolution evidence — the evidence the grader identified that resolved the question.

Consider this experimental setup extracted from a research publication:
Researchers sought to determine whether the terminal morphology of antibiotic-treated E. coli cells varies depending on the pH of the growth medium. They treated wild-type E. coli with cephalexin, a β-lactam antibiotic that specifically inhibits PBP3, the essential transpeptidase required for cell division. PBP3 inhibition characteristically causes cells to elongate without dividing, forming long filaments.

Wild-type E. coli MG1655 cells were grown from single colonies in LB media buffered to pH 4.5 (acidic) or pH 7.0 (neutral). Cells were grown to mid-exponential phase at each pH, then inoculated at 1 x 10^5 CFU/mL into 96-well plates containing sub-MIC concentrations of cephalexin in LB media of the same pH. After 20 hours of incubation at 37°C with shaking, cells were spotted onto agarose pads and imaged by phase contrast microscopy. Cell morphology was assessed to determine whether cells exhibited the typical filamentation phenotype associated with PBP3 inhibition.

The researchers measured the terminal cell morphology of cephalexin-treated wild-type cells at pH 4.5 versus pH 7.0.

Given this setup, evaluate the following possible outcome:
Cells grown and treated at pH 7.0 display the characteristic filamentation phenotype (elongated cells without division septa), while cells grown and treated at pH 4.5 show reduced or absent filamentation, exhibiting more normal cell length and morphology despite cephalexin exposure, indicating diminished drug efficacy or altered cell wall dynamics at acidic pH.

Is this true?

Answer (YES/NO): YES